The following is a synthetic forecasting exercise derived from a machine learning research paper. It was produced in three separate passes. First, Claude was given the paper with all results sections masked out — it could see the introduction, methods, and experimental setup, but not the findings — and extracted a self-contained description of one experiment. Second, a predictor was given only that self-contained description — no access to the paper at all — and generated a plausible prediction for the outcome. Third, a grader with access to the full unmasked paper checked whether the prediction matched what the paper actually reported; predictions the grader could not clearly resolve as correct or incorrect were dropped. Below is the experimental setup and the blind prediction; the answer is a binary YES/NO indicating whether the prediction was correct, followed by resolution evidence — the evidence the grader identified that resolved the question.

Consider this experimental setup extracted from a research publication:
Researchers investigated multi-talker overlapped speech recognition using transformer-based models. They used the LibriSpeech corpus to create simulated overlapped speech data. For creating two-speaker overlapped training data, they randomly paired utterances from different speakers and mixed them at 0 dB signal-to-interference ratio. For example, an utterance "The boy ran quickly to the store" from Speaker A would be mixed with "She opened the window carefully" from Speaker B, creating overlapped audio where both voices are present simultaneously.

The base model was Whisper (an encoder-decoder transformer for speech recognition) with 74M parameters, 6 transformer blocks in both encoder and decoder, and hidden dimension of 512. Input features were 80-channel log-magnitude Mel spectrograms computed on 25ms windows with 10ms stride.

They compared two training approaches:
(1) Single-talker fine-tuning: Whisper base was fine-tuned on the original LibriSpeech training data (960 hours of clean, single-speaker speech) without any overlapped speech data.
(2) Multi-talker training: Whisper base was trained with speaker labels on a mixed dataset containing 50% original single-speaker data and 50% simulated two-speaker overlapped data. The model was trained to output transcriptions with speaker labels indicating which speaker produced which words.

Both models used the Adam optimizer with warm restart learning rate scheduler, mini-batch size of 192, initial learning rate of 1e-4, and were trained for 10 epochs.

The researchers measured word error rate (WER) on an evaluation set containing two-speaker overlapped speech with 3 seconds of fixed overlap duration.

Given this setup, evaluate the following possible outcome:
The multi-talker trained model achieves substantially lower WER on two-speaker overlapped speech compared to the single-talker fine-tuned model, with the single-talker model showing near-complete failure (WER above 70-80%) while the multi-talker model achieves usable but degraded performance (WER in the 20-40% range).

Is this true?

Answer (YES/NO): NO